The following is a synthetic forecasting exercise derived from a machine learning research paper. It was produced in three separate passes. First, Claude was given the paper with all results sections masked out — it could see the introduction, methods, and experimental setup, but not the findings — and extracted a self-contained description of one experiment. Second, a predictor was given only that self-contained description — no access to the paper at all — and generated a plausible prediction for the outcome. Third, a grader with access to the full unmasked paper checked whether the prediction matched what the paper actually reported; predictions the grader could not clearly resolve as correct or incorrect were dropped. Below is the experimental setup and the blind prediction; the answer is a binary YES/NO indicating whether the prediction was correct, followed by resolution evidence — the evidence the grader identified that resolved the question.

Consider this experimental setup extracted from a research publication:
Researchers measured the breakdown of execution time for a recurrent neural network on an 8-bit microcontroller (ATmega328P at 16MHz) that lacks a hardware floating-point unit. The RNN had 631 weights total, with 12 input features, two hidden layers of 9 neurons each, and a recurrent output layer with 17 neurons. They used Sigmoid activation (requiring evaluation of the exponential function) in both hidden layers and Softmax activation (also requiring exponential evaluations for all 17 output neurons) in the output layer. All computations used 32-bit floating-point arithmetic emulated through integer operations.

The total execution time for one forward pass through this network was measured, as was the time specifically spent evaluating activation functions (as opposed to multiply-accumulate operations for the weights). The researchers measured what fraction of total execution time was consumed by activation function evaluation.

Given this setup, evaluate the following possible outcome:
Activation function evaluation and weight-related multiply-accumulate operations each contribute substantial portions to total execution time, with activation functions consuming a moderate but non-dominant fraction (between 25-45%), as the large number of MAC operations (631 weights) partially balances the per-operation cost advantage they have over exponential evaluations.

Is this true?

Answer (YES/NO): YES